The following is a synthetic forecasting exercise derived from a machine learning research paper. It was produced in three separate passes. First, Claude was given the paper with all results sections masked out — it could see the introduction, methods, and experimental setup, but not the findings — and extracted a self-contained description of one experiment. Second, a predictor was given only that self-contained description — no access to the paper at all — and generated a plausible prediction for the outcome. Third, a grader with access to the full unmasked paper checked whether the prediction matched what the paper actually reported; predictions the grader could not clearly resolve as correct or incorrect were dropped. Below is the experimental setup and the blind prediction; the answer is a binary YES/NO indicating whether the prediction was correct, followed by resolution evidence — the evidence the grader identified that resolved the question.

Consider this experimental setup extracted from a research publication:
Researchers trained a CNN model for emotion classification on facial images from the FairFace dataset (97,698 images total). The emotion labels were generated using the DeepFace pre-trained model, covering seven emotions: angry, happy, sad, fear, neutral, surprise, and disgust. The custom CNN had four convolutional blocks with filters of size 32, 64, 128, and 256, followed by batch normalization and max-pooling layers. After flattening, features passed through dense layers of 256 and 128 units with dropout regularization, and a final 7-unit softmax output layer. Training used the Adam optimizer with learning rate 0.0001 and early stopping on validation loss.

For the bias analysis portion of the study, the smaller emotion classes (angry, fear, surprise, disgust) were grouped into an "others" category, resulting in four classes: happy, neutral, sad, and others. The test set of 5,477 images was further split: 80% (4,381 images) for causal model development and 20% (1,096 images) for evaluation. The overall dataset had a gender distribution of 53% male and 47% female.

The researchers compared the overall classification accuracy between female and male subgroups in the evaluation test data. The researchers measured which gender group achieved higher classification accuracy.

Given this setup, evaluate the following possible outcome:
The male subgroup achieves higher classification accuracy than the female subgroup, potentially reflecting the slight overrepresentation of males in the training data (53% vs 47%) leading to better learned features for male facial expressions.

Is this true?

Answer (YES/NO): NO